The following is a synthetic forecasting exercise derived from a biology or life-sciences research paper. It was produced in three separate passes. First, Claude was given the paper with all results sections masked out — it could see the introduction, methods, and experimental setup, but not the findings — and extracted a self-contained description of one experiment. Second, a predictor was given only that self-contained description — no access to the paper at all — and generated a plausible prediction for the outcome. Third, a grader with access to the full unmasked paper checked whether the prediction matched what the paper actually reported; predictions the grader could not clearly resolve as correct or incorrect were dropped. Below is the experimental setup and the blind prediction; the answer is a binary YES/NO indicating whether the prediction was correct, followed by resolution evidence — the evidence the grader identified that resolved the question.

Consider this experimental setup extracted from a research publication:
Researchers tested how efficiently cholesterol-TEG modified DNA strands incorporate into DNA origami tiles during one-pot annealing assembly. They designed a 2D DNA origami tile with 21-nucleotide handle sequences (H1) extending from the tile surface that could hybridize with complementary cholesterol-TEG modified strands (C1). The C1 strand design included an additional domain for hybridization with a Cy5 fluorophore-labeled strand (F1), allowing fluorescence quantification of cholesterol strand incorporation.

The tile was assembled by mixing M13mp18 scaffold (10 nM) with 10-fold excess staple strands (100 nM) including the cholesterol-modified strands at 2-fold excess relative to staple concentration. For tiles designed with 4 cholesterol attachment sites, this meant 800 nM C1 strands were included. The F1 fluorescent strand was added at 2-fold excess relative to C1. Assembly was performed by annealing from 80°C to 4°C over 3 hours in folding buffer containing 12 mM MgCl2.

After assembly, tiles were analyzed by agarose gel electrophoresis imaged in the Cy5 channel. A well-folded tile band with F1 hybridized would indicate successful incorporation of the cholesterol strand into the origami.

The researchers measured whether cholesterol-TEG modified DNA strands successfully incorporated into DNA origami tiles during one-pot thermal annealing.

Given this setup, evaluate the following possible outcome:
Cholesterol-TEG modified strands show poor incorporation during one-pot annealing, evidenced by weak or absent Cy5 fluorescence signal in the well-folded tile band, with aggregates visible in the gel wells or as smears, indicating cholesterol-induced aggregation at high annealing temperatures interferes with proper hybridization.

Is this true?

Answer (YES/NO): NO